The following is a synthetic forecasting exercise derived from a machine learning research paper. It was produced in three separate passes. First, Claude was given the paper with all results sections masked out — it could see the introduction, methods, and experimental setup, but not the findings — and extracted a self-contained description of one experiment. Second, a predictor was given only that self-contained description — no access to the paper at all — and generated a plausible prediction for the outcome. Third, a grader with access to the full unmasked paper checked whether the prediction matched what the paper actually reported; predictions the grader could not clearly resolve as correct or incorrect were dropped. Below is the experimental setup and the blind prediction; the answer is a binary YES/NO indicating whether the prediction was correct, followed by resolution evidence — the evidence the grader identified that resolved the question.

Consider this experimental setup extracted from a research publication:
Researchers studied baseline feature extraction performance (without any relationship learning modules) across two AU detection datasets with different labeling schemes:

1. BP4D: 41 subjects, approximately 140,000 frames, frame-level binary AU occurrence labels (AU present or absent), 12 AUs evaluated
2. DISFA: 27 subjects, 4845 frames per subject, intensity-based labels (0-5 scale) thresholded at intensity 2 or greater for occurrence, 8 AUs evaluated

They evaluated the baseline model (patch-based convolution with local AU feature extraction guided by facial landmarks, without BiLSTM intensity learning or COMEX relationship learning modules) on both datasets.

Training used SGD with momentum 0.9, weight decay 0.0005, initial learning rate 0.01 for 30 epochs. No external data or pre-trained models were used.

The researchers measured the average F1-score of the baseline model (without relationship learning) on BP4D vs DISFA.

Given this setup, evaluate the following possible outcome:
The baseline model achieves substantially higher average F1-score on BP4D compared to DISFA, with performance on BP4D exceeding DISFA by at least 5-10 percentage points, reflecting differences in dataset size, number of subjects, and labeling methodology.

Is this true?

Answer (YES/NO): NO